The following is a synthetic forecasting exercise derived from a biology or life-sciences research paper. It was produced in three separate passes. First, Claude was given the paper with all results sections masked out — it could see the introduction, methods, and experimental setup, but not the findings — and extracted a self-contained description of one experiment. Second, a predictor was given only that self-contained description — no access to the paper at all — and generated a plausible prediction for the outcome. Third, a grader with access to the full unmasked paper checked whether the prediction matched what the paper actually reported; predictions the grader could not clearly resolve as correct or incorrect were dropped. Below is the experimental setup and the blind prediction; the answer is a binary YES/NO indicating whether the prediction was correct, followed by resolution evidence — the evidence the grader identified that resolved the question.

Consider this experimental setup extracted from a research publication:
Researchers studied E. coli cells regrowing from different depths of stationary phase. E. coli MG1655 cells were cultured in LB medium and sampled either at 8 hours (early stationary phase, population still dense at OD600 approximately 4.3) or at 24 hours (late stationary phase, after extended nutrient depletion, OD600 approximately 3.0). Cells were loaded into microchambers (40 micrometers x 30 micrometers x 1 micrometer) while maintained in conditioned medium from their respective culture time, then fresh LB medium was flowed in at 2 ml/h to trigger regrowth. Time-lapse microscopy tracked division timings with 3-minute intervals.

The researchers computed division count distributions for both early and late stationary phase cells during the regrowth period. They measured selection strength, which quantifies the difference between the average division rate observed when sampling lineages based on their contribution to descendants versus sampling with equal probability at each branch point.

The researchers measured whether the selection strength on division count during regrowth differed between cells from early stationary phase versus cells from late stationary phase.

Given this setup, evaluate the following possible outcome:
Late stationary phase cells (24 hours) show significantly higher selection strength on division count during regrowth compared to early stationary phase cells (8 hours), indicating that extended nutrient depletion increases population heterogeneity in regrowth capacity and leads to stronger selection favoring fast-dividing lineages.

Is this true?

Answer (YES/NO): YES